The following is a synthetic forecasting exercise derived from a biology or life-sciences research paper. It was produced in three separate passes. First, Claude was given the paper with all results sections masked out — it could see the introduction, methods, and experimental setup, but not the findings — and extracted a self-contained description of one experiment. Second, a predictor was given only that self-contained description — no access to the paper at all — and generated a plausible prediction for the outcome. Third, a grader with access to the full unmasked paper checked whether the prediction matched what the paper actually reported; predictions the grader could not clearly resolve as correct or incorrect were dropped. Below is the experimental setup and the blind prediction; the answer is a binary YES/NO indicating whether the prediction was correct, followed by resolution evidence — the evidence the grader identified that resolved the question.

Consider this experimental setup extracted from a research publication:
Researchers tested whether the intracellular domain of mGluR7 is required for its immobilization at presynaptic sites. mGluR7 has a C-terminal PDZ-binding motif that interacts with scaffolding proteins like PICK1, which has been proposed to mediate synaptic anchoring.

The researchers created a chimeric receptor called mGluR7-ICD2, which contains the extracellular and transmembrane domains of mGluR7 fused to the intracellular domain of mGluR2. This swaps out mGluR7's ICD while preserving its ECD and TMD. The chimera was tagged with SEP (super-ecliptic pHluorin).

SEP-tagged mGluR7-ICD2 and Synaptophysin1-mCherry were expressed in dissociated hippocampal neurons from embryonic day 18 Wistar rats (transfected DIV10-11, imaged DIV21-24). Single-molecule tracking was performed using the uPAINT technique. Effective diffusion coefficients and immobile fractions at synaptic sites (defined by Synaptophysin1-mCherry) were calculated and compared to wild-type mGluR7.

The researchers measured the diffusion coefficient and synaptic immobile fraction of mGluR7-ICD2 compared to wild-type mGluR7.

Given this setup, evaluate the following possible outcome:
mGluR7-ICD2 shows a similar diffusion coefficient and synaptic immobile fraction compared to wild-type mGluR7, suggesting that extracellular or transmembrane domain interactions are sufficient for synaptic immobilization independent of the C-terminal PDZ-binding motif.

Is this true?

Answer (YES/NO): YES